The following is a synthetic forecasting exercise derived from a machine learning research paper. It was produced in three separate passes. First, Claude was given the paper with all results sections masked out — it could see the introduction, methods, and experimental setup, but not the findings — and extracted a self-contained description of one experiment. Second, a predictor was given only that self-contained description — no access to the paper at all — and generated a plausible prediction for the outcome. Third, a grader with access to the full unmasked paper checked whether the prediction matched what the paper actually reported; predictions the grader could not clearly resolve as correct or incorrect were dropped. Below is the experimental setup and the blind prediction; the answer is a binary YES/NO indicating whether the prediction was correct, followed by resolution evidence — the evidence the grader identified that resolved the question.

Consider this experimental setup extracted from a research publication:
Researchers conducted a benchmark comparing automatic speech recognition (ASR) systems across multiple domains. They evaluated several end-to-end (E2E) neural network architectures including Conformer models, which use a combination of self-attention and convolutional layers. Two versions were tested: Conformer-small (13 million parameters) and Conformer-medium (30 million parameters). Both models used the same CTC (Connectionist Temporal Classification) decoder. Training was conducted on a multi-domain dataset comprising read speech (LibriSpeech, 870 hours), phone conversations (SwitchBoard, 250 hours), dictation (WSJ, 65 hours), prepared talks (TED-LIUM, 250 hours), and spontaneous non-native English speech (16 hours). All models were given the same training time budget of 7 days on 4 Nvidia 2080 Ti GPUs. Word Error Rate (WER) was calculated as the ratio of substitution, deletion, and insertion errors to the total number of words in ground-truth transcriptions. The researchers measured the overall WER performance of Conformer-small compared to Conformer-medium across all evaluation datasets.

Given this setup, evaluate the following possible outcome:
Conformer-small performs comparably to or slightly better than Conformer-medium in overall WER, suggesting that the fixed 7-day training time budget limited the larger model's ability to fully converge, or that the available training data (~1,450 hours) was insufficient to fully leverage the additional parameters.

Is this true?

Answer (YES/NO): YES